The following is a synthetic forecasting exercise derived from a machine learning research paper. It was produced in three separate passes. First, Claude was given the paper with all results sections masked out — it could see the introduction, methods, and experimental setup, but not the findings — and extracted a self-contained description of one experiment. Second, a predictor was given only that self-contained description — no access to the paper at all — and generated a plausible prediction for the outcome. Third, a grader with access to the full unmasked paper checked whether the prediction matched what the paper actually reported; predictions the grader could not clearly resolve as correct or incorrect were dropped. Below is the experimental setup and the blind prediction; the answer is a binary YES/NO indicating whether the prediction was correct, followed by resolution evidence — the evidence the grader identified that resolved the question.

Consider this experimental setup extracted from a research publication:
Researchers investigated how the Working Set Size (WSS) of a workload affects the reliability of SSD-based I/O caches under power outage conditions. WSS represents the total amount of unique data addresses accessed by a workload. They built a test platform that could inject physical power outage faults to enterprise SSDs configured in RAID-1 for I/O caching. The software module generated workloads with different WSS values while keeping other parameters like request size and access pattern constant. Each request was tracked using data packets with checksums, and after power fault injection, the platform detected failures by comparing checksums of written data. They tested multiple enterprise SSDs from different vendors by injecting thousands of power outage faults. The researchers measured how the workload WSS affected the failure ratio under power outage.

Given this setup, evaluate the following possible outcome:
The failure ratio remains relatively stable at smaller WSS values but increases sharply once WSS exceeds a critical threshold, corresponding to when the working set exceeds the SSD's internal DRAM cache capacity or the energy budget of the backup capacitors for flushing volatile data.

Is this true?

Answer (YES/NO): NO